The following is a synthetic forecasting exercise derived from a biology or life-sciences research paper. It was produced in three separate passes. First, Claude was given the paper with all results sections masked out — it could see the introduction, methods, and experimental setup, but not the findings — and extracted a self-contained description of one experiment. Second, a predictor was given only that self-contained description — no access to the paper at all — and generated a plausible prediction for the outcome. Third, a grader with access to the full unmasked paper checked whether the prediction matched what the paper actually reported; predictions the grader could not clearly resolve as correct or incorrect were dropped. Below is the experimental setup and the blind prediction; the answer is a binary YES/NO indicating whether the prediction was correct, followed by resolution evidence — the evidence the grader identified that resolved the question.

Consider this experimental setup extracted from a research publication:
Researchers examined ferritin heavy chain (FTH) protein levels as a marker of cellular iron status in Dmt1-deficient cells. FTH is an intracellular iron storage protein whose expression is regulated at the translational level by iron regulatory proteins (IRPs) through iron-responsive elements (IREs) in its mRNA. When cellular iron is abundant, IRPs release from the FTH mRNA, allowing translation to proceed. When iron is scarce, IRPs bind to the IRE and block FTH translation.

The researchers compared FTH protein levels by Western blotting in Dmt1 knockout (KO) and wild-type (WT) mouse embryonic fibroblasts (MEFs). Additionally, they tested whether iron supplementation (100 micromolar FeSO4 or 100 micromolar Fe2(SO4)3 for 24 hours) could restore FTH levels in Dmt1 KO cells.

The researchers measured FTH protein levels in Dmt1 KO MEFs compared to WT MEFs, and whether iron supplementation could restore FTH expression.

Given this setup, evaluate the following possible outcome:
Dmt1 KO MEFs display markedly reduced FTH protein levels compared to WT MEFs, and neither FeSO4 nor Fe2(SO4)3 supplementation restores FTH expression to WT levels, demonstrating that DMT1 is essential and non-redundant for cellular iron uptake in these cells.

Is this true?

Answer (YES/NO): NO